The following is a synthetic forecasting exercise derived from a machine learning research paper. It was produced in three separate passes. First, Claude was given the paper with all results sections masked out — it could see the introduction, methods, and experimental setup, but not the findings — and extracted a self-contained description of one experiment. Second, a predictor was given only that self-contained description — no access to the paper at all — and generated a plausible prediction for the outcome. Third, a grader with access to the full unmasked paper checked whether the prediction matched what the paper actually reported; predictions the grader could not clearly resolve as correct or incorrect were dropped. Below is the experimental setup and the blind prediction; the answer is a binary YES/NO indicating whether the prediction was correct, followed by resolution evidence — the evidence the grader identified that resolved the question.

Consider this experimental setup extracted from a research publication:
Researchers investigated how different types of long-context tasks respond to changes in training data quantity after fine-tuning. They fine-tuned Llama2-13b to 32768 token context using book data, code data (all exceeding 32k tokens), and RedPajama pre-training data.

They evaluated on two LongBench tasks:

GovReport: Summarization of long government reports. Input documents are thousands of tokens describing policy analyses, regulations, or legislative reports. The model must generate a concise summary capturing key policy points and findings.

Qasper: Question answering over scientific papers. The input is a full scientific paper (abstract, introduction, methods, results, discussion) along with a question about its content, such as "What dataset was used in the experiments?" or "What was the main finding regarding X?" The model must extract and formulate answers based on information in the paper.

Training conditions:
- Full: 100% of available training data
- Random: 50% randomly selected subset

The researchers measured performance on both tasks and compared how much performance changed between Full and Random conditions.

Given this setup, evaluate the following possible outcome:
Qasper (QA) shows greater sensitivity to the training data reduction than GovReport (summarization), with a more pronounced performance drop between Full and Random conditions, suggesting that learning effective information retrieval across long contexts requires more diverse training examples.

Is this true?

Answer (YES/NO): YES